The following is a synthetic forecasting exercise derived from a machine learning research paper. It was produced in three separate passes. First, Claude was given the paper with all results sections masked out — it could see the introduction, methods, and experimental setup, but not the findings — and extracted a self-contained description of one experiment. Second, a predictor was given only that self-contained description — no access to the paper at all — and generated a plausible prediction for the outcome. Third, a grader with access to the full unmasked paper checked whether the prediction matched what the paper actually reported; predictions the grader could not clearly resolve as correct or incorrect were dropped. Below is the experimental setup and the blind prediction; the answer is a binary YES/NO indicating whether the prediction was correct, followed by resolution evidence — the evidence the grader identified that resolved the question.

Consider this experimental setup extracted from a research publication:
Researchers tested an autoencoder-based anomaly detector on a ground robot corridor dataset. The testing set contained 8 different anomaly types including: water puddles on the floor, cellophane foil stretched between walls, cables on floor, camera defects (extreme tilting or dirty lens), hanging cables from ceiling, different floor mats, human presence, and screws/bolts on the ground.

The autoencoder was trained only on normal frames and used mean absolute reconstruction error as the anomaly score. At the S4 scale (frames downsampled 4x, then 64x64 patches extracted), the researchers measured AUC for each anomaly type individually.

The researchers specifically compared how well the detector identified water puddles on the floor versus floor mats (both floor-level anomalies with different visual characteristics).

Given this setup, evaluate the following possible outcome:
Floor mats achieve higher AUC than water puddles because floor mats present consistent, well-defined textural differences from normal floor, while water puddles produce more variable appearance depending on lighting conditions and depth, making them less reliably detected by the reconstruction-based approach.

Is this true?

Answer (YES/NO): NO